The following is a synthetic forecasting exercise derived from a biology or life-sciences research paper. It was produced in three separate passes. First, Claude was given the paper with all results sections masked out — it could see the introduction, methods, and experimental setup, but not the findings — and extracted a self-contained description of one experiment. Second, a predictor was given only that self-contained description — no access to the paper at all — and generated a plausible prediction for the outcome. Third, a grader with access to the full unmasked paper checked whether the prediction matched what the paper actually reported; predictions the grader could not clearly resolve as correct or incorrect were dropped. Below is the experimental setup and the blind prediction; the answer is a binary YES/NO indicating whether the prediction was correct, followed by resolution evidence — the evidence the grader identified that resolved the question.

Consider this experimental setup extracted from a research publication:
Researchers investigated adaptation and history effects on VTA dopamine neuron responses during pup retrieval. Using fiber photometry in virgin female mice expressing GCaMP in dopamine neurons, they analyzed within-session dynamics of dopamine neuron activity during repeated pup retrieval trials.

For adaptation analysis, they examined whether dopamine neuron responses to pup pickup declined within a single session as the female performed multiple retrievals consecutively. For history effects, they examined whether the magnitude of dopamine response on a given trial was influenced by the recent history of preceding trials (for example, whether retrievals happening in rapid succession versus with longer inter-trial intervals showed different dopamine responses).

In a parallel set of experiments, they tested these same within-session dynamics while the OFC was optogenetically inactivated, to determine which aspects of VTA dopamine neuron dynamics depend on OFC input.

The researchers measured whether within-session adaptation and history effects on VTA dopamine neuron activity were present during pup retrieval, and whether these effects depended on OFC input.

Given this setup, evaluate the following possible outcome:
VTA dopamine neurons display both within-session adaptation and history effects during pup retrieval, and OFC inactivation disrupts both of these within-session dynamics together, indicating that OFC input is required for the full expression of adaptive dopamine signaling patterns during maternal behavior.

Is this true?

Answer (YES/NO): YES